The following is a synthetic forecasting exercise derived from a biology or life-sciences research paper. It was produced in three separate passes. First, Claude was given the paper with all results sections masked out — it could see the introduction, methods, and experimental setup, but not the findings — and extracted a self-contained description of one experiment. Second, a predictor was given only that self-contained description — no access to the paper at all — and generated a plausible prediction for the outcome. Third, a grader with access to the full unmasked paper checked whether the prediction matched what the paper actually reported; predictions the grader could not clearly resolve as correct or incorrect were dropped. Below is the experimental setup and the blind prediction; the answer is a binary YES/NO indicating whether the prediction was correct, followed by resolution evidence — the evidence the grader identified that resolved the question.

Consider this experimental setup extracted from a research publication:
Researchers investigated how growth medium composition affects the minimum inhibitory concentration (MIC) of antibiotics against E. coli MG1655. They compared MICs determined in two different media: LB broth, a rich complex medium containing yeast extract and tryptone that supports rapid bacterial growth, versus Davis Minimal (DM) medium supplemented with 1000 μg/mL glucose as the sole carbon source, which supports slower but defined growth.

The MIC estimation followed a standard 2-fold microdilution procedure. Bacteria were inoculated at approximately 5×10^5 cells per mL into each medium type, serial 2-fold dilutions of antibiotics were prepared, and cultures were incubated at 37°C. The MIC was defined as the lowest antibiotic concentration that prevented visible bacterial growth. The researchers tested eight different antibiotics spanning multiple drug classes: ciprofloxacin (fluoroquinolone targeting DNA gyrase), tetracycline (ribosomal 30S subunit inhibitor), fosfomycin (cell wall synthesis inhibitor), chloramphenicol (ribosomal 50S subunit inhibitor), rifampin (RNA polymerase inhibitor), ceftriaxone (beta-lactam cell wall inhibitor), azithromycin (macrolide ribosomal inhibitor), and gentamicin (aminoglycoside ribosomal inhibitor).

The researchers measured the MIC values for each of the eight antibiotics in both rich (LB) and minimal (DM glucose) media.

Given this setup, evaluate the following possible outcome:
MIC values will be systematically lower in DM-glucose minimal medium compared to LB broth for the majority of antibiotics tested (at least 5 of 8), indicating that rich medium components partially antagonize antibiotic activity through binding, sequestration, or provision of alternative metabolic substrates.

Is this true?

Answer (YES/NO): NO